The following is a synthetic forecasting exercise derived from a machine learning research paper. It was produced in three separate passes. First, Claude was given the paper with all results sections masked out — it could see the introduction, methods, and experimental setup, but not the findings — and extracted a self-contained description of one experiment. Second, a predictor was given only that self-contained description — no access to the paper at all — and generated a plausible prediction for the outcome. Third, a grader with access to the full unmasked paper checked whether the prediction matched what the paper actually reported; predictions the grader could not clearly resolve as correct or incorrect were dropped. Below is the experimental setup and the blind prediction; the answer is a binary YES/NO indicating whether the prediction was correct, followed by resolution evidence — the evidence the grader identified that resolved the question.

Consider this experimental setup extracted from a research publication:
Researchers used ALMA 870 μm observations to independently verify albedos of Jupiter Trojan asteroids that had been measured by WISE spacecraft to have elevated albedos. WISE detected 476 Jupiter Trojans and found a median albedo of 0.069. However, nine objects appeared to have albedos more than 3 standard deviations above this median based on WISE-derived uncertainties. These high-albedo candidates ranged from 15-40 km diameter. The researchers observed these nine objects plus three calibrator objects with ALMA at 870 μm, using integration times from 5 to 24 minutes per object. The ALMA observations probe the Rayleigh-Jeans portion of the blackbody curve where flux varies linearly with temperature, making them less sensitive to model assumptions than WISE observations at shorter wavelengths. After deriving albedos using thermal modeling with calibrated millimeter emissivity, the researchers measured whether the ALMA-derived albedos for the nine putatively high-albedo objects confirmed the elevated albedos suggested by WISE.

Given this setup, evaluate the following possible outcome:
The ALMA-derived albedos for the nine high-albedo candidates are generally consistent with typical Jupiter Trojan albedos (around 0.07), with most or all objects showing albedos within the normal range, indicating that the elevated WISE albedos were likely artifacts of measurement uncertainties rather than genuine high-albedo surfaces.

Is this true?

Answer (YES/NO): NO